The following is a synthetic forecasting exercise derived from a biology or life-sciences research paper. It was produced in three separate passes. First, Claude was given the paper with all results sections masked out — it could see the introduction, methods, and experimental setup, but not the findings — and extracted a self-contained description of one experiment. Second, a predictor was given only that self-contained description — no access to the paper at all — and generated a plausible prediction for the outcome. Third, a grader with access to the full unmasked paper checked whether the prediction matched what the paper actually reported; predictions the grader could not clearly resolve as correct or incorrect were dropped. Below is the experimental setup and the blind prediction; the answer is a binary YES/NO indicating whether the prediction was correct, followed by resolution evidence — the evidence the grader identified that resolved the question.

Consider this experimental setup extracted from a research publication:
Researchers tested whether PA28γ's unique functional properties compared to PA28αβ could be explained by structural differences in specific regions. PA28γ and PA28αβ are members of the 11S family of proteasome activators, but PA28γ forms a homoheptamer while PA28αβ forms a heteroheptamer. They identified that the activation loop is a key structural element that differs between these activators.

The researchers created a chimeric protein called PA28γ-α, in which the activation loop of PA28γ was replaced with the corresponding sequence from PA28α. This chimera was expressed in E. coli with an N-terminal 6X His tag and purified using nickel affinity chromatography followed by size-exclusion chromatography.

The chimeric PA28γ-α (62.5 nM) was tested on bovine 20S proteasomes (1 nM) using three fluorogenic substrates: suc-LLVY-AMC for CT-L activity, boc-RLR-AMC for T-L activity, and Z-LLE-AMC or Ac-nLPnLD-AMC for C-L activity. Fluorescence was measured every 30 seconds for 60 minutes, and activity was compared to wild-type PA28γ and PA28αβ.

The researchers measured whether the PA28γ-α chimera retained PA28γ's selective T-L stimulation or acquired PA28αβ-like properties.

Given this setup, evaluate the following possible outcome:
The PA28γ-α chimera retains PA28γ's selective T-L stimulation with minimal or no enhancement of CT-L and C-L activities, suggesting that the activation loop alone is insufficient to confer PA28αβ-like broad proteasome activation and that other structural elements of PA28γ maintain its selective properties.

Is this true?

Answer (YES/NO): YES